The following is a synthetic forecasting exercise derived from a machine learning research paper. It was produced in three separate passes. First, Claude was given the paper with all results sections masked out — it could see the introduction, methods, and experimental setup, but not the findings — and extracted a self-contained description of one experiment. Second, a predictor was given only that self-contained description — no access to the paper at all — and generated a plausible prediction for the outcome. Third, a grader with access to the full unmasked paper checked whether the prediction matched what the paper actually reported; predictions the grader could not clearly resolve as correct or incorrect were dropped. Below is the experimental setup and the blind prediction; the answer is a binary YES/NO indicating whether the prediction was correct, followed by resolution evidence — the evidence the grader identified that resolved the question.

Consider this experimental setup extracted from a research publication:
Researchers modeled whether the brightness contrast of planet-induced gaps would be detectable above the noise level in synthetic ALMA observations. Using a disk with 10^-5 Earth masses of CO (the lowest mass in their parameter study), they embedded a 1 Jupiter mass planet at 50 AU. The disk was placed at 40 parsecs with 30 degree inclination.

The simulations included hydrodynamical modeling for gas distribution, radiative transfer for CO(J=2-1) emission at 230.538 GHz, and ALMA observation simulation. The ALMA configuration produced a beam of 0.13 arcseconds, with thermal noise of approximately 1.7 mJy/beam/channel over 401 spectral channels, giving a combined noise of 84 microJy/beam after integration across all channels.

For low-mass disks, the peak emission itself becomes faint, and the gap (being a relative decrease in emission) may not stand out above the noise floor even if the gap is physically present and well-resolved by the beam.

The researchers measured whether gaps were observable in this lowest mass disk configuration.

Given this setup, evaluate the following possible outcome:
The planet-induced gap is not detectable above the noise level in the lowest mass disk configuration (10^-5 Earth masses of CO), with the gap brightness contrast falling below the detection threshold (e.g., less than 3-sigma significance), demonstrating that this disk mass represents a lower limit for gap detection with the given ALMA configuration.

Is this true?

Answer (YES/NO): YES